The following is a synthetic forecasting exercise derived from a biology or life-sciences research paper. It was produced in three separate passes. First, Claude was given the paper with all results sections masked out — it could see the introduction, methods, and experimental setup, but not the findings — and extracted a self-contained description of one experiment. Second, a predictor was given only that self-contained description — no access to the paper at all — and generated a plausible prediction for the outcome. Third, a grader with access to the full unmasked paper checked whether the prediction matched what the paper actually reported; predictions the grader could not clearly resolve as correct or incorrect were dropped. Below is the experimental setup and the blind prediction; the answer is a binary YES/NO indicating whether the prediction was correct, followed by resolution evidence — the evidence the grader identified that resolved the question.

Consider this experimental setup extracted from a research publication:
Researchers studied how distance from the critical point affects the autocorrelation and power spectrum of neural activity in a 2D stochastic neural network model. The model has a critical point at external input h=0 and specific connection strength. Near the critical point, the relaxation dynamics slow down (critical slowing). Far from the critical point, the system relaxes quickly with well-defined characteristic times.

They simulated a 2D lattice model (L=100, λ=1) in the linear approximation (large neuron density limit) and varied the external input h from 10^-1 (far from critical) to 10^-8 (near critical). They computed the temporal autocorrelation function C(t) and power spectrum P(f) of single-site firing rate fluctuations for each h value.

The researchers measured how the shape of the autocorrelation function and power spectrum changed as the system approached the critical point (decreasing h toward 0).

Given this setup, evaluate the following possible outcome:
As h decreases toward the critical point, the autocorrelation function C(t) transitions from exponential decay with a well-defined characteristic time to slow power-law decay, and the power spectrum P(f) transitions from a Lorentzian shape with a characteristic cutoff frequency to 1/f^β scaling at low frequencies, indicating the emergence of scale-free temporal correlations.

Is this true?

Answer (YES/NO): NO